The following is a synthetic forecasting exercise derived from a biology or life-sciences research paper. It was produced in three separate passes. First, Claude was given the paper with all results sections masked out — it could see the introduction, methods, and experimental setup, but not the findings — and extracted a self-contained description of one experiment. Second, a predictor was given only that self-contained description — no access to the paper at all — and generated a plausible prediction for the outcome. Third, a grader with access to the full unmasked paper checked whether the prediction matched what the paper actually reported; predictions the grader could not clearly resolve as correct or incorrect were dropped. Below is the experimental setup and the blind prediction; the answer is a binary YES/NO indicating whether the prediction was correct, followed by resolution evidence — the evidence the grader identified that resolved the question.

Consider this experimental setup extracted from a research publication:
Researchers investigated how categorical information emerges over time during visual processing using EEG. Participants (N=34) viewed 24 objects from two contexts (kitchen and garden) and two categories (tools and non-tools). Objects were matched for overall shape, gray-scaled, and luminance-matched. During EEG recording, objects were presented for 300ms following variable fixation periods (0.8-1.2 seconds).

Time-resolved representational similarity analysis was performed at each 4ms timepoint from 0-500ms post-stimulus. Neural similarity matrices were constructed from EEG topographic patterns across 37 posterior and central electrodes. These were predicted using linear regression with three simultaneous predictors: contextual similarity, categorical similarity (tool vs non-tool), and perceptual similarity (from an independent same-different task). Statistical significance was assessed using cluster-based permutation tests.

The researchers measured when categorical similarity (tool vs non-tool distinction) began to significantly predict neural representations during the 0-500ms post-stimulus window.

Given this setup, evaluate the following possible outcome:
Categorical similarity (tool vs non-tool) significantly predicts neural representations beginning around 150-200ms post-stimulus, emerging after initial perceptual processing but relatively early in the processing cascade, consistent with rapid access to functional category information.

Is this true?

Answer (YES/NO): NO